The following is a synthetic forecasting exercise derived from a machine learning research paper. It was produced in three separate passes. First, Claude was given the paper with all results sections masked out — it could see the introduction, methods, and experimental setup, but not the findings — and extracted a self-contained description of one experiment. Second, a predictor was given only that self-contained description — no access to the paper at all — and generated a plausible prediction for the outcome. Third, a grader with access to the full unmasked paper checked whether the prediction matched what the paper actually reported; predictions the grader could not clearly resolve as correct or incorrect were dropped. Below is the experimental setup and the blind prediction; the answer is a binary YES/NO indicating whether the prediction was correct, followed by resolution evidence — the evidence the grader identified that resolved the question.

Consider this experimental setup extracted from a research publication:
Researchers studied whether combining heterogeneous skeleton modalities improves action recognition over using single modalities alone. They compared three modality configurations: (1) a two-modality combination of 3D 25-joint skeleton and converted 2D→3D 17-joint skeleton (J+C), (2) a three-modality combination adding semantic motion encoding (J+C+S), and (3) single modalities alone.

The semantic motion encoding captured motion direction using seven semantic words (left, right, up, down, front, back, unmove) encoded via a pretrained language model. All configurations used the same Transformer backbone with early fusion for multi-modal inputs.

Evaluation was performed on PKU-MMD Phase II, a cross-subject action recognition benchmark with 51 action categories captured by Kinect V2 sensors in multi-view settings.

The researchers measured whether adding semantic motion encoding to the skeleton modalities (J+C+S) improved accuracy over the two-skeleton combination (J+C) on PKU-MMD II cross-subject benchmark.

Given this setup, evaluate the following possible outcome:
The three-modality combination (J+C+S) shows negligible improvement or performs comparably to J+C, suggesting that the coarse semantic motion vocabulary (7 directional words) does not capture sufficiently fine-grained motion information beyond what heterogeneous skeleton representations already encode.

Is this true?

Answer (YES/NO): NO